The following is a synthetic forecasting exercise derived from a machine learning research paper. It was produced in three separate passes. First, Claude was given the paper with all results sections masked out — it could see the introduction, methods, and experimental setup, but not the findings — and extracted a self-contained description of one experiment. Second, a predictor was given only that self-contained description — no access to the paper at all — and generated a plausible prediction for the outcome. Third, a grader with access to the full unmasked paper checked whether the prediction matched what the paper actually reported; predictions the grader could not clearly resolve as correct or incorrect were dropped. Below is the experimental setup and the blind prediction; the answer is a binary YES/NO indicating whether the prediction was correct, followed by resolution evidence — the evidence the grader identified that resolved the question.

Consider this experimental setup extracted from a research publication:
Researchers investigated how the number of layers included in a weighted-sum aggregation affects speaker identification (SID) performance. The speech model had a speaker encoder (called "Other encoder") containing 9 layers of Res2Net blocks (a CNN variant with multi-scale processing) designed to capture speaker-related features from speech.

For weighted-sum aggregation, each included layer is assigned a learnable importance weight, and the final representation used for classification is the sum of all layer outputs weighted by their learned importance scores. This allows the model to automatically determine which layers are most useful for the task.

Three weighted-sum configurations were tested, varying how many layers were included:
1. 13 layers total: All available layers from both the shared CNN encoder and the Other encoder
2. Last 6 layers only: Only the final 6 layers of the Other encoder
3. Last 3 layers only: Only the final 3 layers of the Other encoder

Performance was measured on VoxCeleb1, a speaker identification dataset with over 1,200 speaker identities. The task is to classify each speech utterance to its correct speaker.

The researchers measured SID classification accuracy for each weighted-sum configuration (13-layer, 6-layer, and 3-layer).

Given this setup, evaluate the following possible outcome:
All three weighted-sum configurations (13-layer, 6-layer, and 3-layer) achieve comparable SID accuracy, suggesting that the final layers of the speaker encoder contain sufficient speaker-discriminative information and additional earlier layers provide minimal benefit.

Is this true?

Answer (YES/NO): YES